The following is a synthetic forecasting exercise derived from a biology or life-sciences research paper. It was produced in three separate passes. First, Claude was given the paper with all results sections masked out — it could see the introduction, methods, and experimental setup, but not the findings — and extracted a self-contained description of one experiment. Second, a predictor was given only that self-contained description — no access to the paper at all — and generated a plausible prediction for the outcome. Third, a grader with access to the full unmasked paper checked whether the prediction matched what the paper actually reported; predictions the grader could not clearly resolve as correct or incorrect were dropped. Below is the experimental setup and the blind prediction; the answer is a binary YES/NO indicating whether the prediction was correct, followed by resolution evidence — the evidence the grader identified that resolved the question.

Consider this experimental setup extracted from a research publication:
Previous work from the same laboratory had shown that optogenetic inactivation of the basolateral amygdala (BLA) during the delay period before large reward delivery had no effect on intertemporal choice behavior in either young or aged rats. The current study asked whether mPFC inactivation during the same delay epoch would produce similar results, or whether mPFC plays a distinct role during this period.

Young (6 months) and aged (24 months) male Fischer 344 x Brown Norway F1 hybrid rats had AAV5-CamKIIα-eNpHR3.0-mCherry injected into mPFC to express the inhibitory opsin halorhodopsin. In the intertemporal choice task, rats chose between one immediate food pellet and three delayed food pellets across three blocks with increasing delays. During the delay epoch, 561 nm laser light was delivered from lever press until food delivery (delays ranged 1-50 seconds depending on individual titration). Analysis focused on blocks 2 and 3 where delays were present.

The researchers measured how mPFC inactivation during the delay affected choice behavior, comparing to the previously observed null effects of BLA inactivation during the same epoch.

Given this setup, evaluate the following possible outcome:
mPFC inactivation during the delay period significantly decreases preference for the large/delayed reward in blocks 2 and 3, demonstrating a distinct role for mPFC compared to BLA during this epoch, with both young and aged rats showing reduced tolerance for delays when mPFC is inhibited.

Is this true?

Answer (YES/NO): NO